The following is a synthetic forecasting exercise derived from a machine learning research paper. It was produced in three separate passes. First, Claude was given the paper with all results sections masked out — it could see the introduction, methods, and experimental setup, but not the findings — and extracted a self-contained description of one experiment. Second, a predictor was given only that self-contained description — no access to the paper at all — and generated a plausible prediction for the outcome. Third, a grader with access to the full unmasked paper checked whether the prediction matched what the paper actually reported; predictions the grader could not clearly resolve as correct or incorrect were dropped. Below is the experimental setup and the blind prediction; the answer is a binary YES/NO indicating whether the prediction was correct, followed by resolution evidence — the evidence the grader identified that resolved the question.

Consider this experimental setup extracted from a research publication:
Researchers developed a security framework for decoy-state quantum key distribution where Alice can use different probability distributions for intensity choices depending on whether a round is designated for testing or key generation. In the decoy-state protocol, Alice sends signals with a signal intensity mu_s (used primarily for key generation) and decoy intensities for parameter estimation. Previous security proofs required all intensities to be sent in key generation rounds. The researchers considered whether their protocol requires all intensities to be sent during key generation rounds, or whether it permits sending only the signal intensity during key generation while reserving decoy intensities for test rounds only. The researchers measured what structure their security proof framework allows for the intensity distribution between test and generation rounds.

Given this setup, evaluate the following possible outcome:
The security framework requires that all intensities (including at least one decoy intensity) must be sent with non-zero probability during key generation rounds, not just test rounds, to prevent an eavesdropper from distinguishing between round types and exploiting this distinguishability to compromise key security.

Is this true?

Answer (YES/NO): NO